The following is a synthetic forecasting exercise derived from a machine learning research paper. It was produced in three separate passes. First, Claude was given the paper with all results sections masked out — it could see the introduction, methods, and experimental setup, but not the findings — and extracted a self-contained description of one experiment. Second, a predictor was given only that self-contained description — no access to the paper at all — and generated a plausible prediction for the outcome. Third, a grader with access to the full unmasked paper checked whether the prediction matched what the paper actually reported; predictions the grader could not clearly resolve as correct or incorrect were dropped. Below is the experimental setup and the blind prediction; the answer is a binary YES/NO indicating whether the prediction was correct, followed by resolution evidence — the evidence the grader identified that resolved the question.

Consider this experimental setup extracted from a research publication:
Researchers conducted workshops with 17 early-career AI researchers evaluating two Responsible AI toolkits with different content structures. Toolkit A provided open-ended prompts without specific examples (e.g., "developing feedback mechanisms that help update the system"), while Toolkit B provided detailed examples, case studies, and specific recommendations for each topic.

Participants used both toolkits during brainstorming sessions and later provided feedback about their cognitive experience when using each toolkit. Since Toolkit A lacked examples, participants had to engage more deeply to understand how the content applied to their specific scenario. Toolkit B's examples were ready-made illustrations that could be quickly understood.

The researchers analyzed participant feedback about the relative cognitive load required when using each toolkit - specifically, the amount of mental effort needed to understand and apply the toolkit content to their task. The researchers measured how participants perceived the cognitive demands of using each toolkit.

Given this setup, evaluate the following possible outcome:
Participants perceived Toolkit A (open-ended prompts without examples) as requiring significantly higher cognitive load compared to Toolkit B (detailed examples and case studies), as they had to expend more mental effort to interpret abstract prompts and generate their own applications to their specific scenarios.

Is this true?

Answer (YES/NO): YES